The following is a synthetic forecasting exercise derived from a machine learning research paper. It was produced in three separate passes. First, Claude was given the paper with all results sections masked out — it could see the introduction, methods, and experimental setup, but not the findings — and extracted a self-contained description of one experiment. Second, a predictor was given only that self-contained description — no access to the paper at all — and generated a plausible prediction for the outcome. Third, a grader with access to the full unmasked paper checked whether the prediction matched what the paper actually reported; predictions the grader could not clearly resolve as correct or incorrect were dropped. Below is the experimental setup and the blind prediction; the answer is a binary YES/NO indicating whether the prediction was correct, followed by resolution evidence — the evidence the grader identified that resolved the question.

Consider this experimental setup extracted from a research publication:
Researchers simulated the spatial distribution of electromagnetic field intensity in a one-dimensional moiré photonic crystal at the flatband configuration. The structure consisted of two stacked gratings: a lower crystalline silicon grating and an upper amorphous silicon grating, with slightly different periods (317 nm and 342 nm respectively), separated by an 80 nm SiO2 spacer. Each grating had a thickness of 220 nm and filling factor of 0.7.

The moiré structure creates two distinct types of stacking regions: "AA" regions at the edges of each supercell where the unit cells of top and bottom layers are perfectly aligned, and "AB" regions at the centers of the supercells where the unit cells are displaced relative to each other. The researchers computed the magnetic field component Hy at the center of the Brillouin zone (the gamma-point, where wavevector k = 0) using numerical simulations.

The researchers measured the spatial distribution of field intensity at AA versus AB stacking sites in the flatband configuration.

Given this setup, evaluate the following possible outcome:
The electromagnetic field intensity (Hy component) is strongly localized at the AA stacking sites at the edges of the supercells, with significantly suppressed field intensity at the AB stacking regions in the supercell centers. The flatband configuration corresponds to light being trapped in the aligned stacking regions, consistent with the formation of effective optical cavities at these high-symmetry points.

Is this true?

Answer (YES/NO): NO